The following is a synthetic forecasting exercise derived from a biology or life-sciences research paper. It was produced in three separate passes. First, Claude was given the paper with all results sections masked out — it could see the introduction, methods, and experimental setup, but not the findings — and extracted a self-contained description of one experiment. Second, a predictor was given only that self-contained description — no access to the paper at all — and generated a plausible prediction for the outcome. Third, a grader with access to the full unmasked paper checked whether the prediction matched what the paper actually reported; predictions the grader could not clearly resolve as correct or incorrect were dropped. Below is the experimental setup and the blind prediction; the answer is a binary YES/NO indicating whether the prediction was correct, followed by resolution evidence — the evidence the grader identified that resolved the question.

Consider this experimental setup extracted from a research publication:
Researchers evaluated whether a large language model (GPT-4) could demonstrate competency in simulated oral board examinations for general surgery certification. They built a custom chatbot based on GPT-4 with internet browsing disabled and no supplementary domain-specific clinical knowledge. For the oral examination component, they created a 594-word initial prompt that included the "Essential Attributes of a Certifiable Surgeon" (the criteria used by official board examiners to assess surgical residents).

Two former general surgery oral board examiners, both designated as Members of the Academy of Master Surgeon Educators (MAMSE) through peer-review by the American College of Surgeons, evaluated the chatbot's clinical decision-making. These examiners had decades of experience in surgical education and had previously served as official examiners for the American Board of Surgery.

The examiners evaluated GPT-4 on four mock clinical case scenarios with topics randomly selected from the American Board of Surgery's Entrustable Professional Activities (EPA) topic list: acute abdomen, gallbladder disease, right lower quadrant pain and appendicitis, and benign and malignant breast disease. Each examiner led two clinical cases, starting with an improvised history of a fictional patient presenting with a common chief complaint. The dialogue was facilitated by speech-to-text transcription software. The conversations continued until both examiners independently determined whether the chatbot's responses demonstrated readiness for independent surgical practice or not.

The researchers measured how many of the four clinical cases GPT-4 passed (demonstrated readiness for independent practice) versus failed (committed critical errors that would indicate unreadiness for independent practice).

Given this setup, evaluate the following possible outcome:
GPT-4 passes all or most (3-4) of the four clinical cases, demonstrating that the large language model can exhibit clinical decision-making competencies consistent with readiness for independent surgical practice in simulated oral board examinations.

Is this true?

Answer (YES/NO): NO